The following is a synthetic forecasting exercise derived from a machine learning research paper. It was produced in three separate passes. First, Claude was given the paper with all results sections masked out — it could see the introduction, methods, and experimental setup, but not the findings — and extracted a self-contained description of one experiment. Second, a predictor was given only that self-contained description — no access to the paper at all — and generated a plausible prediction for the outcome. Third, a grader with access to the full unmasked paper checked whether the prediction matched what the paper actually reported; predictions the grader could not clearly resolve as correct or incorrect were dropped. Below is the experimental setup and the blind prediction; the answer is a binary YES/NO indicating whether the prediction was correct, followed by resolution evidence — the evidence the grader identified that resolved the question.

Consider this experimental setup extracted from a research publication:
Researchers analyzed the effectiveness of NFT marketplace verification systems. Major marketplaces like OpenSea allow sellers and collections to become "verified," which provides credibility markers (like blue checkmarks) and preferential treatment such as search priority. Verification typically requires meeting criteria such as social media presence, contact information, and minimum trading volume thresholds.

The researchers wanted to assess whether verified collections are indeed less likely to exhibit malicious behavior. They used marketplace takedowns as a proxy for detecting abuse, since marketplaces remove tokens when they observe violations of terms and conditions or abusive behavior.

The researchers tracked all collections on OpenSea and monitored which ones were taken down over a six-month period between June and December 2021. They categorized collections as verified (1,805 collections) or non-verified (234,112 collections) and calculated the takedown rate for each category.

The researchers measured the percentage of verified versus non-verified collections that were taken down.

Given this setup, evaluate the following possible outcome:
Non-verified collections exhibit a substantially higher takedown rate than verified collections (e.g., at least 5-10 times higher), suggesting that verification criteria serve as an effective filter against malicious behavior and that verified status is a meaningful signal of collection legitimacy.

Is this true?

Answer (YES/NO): NO